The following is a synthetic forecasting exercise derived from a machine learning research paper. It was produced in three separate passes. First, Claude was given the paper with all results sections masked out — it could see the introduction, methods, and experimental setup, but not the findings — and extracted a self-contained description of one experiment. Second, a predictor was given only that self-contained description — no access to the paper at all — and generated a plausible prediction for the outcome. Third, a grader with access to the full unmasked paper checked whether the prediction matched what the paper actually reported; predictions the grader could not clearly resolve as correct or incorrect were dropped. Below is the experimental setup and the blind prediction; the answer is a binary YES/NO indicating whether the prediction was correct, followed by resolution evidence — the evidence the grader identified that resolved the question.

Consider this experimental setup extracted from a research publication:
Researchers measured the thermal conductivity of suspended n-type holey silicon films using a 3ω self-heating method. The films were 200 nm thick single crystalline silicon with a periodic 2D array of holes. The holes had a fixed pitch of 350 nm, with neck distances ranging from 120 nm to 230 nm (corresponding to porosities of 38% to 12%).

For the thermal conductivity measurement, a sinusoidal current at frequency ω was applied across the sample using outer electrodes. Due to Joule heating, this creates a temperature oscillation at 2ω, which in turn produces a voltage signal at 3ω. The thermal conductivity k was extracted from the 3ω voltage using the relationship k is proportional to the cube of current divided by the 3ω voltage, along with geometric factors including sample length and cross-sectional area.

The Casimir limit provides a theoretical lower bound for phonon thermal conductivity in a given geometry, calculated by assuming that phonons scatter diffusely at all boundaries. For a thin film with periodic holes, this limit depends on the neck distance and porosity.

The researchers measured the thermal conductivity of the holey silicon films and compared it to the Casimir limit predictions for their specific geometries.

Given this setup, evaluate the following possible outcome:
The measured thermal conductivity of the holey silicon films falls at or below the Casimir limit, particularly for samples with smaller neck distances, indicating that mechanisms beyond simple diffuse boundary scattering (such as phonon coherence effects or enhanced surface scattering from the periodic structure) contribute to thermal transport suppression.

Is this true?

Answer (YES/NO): NO